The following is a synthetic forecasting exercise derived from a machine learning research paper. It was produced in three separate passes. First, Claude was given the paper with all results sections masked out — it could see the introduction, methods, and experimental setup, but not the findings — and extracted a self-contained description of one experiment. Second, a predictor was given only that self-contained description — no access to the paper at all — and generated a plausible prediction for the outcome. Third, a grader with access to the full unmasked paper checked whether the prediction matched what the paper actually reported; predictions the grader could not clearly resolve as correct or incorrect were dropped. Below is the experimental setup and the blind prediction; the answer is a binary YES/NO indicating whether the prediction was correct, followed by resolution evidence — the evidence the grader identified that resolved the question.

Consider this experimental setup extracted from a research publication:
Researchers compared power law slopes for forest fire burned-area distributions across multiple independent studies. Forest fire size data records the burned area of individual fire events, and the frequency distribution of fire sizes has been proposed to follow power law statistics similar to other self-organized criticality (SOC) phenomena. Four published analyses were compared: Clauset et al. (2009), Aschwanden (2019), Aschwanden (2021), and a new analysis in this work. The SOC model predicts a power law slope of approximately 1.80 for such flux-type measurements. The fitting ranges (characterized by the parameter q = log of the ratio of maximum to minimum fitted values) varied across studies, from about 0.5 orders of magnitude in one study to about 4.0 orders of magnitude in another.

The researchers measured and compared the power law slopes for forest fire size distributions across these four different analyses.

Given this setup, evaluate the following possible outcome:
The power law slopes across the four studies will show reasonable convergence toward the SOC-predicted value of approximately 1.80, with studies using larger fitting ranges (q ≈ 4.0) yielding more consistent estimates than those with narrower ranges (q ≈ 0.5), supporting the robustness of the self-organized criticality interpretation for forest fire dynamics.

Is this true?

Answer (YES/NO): NO